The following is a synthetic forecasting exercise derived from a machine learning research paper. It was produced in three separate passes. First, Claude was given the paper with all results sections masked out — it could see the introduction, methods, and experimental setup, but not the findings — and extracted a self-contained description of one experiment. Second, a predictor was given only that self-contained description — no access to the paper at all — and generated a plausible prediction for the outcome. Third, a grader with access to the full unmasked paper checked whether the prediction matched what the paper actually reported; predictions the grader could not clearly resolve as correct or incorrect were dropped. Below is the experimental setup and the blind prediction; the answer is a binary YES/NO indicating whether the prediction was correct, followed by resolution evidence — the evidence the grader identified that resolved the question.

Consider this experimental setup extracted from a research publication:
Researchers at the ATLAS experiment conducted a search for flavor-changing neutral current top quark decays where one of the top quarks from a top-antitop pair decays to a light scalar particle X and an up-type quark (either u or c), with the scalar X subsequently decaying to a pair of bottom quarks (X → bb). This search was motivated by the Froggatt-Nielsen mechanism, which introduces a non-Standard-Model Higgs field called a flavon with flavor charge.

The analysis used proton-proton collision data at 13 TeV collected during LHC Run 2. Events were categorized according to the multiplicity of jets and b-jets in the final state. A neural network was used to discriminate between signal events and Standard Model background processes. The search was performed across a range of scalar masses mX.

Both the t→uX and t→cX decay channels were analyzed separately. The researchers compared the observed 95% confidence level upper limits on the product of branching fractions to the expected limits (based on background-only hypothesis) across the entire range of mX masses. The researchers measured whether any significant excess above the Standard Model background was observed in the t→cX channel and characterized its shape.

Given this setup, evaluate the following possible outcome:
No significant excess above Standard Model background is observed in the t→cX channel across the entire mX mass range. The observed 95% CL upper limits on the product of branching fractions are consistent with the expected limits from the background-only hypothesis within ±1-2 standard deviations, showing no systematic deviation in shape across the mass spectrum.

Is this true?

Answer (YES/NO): NO